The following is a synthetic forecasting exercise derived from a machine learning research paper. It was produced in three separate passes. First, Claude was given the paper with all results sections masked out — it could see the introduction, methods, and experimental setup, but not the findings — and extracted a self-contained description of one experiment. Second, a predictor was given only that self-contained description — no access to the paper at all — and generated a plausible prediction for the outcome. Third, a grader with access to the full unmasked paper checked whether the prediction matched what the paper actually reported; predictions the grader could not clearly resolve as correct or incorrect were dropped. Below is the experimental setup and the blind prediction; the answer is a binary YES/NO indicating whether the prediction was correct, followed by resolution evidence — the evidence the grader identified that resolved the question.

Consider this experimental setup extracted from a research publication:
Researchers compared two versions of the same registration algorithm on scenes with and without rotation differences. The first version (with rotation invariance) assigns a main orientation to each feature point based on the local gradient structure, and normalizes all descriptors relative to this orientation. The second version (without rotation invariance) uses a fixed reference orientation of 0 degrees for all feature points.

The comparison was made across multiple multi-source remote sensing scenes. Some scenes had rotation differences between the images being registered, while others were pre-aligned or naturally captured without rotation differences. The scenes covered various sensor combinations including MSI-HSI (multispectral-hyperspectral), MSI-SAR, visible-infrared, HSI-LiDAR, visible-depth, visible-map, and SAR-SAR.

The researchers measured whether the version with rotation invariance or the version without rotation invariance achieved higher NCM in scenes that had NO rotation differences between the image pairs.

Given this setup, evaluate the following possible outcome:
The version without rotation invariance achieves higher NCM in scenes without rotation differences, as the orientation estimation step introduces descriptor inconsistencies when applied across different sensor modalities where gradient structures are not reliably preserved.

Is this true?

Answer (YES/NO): YES